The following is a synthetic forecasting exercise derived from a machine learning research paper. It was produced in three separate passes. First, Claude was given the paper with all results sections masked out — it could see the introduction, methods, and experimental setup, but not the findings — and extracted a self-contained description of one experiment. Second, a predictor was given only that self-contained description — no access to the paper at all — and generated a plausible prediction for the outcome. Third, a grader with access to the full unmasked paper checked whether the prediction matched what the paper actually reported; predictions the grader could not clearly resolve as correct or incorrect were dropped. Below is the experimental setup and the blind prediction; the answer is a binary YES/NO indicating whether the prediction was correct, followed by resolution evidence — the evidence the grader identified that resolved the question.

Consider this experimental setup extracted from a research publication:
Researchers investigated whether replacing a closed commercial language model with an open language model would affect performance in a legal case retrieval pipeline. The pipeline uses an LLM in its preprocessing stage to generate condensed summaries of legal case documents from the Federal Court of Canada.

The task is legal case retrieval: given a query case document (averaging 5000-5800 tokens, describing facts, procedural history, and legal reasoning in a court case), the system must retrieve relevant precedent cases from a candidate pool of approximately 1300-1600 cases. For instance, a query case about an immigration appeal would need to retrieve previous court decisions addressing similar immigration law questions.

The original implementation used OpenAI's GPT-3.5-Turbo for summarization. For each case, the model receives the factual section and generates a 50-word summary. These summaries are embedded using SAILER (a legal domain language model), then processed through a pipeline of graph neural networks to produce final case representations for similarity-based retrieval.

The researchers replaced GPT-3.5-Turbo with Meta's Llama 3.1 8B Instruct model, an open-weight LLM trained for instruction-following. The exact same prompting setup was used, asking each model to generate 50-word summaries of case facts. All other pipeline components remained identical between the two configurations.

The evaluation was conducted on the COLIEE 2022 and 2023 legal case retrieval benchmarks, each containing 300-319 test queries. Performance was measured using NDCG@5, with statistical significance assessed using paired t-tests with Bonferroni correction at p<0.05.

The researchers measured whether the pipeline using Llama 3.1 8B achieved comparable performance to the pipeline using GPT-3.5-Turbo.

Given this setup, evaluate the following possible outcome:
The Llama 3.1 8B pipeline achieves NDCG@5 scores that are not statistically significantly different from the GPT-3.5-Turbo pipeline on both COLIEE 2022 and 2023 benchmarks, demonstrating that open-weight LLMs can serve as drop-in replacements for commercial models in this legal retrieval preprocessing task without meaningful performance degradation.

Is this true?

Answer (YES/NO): NO